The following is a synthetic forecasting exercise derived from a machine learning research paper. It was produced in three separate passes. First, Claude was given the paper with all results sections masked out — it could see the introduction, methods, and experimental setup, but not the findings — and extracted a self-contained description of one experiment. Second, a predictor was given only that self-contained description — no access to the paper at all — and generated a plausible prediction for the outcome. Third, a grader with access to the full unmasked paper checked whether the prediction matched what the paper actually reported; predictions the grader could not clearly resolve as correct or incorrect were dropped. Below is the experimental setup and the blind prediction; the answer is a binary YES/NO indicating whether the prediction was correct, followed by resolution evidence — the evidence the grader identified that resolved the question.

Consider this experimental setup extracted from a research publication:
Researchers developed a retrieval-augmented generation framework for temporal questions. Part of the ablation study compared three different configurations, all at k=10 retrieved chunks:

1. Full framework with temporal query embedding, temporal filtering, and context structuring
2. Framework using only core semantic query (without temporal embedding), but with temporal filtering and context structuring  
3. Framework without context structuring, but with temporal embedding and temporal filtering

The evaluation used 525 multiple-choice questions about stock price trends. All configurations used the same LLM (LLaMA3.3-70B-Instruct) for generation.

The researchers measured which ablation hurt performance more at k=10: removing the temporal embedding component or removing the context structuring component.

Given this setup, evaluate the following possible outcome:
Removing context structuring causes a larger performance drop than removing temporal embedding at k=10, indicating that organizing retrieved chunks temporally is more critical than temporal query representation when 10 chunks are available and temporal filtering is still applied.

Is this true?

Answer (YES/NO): NO